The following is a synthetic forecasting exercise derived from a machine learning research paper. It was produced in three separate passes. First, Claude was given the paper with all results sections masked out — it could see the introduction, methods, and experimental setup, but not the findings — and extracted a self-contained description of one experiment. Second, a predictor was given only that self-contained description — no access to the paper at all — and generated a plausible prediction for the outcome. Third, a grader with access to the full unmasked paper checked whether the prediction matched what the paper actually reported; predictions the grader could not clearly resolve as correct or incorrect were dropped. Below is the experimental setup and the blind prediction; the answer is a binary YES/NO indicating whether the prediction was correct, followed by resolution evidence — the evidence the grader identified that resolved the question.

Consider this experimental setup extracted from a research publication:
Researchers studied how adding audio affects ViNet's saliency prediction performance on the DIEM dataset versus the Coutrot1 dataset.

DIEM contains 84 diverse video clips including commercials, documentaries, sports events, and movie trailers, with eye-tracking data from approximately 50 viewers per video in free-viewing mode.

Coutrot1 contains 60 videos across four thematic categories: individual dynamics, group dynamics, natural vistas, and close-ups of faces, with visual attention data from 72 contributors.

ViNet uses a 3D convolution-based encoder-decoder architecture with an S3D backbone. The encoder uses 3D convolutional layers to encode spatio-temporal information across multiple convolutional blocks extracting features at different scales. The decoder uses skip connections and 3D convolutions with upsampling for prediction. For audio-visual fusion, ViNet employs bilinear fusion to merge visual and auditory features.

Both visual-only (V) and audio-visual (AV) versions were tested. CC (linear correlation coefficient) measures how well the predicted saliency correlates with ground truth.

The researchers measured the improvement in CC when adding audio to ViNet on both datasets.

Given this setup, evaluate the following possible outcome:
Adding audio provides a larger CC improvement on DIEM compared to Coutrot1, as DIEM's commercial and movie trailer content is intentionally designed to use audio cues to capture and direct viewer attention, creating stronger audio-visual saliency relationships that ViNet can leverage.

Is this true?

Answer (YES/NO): NO